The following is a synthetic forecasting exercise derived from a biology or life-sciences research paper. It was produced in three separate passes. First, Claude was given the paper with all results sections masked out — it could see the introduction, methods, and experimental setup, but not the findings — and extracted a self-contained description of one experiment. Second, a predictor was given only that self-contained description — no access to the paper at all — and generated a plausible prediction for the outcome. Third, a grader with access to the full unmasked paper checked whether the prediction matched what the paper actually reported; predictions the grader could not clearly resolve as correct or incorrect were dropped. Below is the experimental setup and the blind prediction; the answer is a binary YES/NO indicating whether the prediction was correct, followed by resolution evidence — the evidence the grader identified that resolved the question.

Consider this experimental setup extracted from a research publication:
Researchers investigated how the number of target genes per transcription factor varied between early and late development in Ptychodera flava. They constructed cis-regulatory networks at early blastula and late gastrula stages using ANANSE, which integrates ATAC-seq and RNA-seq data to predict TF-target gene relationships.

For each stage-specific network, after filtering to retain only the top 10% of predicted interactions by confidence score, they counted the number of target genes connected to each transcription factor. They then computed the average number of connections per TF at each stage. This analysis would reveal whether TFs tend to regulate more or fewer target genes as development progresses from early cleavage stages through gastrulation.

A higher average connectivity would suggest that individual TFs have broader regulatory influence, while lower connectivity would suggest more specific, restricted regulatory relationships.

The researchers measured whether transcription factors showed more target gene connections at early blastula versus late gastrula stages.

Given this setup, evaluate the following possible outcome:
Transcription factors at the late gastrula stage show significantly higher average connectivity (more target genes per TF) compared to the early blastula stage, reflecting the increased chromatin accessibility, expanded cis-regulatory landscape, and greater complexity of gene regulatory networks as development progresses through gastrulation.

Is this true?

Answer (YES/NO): YES